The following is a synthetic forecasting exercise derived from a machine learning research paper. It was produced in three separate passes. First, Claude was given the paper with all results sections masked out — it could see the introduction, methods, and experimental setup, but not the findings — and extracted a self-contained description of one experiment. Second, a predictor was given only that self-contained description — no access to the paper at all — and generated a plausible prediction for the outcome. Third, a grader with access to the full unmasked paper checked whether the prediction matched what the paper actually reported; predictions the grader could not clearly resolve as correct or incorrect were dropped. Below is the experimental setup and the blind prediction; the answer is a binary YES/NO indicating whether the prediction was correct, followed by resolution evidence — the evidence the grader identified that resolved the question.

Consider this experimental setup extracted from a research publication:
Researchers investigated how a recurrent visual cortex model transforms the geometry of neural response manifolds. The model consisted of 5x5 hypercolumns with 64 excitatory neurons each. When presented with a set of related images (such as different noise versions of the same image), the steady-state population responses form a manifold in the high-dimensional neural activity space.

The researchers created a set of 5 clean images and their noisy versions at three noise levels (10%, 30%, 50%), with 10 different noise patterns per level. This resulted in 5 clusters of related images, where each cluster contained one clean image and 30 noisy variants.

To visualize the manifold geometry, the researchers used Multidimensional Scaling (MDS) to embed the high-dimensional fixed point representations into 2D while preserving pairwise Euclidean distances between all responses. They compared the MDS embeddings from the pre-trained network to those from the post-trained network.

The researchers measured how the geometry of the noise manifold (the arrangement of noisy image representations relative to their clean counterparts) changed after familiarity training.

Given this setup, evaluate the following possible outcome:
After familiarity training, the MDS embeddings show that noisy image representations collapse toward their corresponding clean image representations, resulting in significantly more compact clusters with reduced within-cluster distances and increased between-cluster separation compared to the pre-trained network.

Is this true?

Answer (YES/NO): NO